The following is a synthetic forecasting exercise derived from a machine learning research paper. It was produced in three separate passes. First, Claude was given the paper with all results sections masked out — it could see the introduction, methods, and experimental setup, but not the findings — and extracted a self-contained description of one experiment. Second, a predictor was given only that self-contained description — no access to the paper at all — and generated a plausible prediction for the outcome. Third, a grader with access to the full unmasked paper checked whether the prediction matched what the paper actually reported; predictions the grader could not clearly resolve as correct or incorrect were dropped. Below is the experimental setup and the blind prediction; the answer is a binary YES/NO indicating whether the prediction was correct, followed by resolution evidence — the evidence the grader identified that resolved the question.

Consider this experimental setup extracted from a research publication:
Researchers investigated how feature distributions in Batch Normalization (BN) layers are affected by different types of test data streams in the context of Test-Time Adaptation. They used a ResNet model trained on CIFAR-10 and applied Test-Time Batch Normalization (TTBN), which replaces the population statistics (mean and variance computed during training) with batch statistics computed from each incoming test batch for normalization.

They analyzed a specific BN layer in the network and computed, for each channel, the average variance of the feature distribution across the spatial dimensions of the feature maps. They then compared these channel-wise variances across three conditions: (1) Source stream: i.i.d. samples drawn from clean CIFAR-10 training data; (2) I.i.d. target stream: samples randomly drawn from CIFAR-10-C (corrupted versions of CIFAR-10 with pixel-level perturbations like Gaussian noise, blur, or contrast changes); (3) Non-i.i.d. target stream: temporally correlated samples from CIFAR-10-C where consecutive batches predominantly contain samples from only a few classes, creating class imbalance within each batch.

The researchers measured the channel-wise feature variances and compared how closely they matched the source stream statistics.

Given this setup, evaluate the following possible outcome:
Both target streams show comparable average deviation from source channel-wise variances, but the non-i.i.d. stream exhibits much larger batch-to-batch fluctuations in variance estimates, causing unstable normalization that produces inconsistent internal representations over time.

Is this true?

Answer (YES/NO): NO